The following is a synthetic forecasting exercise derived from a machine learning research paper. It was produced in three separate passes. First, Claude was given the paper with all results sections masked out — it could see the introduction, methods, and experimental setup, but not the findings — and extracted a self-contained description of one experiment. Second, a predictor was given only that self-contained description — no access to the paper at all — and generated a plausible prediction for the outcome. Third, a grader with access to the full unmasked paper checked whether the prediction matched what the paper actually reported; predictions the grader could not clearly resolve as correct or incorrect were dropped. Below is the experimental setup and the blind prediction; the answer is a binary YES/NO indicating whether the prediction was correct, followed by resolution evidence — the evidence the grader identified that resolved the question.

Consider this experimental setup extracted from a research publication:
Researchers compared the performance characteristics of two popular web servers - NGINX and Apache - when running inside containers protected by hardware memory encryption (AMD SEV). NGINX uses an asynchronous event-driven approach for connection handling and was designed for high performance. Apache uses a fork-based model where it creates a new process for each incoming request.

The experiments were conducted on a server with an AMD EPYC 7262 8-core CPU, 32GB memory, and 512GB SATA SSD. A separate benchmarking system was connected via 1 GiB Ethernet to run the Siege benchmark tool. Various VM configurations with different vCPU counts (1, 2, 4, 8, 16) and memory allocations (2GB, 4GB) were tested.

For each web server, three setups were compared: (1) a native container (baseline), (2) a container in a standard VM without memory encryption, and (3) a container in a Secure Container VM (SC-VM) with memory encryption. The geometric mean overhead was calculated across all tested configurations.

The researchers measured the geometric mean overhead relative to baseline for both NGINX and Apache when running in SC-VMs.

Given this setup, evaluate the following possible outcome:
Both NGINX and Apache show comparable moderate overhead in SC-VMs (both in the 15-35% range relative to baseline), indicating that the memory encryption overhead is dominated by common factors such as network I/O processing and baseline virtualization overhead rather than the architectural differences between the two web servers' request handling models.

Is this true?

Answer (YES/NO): NO